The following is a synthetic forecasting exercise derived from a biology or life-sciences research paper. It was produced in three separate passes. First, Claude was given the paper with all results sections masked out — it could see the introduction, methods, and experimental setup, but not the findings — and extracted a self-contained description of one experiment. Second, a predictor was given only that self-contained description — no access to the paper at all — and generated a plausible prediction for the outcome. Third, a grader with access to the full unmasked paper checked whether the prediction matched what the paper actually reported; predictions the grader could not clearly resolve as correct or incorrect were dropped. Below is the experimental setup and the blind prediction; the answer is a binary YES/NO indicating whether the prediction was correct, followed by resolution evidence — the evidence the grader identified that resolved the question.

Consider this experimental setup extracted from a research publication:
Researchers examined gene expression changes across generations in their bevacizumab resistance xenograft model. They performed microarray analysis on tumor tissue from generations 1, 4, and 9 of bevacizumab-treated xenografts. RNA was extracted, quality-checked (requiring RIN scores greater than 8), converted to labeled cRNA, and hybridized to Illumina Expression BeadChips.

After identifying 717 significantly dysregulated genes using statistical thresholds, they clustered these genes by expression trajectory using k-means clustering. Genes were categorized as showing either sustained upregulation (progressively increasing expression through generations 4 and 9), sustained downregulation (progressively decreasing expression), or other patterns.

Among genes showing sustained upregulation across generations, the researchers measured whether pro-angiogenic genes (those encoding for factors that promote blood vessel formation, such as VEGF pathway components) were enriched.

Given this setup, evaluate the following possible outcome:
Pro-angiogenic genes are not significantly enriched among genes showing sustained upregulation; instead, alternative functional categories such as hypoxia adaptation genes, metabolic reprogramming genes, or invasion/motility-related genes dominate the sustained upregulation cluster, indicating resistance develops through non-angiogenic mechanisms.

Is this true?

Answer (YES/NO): NO